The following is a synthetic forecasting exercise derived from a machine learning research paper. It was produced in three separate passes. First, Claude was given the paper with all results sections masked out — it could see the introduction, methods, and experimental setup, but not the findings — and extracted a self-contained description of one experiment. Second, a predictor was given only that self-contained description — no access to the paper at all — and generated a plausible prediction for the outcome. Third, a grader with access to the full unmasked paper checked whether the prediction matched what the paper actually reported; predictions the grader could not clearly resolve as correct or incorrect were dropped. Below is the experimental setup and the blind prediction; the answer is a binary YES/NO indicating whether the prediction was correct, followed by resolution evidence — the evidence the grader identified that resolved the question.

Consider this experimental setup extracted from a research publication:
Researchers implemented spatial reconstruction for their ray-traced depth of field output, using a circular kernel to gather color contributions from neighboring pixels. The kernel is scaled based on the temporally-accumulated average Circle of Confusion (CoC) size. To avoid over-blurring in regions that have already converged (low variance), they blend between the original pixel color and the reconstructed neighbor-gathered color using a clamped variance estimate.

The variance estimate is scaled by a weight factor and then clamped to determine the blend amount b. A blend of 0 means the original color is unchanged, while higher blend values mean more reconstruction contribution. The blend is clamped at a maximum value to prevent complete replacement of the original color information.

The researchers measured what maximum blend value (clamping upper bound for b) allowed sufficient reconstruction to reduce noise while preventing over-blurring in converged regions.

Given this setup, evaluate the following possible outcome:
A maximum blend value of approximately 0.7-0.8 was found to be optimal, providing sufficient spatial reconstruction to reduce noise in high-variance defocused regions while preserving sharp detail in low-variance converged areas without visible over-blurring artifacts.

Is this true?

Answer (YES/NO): NO